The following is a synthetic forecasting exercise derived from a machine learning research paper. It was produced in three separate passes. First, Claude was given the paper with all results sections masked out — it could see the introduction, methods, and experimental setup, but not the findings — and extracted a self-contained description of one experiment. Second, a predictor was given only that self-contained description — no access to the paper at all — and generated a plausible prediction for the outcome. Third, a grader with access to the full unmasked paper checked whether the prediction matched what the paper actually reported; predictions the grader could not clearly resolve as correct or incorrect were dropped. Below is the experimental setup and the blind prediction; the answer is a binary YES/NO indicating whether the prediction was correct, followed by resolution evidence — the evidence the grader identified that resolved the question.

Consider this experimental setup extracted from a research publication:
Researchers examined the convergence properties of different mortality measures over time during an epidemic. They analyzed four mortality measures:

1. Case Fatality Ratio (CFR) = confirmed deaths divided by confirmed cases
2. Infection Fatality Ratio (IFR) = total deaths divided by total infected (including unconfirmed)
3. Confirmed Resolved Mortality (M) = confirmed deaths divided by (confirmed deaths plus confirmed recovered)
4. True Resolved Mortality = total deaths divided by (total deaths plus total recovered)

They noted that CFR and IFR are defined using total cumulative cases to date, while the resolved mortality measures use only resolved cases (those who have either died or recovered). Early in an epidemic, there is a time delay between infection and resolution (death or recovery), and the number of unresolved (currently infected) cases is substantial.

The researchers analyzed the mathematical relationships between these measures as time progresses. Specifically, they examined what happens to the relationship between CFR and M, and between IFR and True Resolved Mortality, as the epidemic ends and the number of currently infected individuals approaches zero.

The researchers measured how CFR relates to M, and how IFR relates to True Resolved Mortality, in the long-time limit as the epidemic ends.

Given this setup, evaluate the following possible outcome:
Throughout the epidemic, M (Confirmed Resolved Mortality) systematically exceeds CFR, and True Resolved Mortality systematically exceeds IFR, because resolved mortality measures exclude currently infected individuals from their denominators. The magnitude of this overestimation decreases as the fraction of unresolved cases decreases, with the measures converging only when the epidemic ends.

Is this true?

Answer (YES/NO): YES